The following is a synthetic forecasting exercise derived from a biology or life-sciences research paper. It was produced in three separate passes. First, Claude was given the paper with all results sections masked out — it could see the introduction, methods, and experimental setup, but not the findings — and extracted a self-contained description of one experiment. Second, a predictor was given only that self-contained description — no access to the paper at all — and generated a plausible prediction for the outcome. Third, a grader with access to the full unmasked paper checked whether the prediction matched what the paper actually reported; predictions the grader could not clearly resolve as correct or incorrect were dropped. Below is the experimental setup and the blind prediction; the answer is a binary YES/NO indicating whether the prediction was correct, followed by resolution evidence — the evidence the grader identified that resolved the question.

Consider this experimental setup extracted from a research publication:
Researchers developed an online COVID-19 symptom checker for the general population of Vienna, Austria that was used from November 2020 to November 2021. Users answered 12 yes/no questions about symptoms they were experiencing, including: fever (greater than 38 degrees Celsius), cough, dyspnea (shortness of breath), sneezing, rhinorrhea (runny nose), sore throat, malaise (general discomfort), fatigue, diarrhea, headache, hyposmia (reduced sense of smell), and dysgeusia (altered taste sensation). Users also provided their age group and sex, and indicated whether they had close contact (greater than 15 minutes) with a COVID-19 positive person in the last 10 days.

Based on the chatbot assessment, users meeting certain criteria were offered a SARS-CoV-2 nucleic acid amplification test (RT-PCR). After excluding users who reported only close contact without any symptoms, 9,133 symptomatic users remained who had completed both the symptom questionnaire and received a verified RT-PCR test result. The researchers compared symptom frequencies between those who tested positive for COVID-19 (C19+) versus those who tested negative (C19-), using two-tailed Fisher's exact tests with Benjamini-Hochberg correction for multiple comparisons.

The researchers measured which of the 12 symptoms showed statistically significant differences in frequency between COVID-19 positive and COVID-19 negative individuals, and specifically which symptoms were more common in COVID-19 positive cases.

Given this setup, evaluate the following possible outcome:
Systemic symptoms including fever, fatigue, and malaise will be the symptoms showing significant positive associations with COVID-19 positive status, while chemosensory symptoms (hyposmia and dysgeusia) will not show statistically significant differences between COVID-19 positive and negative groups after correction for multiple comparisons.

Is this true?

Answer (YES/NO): NO